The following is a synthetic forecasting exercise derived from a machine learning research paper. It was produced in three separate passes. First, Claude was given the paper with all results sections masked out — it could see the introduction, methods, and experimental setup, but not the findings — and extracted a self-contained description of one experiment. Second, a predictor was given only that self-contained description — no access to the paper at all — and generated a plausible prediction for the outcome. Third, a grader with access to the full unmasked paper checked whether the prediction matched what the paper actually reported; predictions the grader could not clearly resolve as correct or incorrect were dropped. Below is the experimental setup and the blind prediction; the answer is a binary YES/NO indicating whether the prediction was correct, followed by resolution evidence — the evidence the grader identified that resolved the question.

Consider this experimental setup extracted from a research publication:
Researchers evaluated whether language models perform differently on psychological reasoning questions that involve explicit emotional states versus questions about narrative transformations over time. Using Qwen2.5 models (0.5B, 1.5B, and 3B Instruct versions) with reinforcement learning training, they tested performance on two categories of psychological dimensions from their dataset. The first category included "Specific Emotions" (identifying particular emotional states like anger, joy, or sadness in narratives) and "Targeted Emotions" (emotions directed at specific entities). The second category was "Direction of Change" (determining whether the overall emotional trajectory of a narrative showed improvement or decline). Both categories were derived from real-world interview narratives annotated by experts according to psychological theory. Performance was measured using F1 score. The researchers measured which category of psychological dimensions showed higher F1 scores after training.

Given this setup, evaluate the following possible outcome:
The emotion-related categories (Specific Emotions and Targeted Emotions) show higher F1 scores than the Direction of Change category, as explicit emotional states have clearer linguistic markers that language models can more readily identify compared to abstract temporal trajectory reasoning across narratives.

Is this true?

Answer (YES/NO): NO